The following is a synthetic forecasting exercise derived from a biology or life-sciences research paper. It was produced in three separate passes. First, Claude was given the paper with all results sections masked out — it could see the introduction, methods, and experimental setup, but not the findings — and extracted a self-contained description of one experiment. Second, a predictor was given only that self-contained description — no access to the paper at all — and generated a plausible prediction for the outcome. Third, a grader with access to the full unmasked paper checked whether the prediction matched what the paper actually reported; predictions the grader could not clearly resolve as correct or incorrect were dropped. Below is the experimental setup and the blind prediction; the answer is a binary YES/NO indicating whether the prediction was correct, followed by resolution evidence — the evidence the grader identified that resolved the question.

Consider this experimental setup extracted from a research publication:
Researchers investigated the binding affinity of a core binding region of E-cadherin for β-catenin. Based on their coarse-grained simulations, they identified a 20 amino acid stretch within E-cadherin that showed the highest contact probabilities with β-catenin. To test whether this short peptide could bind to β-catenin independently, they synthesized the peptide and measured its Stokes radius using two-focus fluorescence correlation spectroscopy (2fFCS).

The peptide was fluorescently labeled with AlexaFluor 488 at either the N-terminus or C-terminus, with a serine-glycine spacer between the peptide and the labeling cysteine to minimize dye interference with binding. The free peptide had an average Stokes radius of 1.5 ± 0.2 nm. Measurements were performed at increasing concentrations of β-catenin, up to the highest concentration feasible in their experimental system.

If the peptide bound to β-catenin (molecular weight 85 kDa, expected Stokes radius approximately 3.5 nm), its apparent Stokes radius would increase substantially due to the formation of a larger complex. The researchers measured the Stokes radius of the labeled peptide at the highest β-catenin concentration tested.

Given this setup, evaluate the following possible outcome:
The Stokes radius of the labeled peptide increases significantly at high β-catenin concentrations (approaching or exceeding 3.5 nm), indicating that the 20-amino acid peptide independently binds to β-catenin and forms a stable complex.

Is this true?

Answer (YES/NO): NO